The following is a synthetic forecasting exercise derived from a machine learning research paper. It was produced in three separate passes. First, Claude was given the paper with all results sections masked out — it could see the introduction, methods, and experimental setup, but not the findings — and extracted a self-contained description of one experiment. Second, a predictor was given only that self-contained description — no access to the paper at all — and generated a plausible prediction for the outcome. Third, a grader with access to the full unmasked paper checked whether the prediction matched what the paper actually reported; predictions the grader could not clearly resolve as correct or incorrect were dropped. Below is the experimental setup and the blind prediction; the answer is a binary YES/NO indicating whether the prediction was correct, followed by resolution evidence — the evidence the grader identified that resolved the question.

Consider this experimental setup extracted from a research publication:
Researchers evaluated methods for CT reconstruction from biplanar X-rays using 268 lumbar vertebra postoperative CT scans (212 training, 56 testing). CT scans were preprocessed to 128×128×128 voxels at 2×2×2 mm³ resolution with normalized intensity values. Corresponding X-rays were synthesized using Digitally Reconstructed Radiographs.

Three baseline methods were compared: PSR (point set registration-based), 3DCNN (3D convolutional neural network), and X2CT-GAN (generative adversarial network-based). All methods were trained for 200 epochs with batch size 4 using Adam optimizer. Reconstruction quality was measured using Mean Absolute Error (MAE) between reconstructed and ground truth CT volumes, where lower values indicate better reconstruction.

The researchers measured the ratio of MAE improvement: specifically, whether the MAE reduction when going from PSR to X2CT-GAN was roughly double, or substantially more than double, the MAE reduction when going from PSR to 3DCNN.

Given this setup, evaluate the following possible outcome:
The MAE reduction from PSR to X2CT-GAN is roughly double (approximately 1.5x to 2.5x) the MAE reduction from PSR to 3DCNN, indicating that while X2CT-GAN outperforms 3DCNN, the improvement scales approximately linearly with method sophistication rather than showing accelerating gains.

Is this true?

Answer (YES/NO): NO